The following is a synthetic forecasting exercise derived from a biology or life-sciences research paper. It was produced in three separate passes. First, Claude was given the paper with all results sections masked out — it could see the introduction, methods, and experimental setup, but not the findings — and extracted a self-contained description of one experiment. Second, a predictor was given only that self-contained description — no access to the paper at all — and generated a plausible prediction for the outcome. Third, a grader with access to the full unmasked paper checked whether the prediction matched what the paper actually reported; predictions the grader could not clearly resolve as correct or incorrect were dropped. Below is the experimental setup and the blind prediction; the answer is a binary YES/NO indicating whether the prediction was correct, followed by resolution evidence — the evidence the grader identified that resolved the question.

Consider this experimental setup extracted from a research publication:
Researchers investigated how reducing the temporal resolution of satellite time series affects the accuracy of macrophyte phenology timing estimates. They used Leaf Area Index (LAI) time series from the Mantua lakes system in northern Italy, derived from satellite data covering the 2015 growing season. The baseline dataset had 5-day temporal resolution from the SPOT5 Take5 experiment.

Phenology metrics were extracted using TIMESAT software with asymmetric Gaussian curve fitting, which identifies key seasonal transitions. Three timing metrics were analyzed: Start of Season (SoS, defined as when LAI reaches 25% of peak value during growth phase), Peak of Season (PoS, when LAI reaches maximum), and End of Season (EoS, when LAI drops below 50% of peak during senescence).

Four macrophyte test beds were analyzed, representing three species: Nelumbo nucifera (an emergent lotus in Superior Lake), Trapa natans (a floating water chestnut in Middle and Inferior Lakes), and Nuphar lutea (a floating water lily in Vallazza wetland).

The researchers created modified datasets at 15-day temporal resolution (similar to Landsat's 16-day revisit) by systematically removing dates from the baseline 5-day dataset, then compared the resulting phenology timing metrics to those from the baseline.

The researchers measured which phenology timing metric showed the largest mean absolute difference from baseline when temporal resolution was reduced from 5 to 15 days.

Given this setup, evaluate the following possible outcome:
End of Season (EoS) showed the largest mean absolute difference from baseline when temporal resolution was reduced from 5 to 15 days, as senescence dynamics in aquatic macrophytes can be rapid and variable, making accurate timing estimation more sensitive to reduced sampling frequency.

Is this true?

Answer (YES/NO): YES